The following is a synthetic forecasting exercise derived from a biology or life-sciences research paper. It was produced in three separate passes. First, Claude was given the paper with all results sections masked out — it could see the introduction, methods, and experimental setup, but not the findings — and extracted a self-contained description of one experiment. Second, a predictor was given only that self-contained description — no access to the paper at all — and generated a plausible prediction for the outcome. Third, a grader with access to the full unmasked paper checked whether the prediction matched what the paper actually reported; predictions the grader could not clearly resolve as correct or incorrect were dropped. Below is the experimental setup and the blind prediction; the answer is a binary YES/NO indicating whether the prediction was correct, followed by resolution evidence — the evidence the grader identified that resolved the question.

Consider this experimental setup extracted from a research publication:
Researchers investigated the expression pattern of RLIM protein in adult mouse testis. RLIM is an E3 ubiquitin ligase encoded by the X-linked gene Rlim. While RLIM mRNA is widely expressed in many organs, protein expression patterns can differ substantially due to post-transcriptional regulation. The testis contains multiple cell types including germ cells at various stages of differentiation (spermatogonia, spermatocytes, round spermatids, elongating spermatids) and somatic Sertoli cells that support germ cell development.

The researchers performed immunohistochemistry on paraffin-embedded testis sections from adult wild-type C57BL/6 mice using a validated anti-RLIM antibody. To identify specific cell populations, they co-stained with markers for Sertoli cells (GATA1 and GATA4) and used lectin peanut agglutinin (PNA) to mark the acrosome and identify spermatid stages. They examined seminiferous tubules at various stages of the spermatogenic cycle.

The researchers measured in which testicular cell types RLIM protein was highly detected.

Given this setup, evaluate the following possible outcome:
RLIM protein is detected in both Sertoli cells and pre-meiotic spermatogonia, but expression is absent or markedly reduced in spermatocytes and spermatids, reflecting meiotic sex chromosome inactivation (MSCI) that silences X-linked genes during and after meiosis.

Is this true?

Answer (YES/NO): NO